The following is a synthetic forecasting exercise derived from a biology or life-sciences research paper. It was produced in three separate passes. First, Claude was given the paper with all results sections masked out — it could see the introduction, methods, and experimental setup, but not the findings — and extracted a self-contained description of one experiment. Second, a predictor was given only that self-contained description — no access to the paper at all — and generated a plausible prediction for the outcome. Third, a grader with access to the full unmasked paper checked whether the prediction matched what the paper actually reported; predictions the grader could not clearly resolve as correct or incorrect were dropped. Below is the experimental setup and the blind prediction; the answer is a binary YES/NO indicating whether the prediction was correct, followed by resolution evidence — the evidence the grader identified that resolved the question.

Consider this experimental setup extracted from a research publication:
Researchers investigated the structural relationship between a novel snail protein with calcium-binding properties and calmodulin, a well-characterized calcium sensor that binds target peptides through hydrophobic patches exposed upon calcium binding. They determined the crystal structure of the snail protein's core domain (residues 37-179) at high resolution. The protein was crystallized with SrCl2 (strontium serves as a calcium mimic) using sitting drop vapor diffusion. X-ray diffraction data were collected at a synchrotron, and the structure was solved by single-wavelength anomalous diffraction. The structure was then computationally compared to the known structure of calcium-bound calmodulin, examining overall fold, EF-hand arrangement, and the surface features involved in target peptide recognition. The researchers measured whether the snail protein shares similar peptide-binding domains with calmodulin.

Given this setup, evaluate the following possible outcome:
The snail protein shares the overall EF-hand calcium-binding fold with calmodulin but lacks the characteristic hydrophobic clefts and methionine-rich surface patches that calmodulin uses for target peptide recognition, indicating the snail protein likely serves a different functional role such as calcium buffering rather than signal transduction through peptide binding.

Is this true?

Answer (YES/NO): NO